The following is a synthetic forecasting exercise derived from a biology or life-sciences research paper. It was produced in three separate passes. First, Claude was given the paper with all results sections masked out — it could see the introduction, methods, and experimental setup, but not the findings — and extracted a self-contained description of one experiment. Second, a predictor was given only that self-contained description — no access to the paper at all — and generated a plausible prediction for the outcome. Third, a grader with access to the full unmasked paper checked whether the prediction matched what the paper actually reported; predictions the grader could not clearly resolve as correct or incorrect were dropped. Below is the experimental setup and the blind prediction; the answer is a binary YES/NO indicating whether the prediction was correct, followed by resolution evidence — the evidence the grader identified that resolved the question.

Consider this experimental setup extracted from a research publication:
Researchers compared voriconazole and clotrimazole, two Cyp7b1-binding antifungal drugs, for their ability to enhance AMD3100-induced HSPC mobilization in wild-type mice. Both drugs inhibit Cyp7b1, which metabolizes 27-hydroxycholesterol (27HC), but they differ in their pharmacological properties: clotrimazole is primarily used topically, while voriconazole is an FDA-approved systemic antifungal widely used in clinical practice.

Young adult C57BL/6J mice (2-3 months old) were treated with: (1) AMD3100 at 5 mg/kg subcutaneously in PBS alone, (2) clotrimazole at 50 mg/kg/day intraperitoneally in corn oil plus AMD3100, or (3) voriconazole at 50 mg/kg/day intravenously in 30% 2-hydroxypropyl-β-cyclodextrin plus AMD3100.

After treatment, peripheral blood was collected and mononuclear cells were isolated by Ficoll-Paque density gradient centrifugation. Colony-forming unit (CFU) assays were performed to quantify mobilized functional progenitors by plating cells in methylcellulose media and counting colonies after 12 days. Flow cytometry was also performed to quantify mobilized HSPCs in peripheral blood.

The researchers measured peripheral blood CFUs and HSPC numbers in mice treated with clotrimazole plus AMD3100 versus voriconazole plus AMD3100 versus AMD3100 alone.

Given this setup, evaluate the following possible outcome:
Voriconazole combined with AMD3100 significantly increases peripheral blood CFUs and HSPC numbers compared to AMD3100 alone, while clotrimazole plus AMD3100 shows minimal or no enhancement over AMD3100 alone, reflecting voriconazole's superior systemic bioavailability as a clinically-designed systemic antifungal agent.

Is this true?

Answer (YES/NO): NO